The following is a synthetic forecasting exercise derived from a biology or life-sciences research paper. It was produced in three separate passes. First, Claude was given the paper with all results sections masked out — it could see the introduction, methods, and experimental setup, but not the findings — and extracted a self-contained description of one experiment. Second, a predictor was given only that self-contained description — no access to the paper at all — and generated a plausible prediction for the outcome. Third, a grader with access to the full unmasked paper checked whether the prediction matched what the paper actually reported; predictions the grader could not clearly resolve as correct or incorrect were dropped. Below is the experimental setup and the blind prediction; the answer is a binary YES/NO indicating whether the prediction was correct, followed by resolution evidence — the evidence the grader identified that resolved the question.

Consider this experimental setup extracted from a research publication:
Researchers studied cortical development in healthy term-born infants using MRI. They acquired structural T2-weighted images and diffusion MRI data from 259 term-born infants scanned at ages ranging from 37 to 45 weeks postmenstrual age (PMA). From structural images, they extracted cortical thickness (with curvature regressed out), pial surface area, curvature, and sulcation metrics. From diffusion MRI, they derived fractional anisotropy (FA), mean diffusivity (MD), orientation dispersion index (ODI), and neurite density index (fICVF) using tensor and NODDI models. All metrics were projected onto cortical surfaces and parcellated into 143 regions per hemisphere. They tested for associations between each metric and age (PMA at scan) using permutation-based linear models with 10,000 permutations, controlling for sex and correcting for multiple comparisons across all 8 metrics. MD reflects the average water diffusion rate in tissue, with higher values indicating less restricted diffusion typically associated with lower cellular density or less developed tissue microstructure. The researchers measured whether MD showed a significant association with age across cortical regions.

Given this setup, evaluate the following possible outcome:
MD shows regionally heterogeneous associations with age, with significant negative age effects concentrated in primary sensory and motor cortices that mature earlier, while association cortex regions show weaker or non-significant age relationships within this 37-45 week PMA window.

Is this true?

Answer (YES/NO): NO